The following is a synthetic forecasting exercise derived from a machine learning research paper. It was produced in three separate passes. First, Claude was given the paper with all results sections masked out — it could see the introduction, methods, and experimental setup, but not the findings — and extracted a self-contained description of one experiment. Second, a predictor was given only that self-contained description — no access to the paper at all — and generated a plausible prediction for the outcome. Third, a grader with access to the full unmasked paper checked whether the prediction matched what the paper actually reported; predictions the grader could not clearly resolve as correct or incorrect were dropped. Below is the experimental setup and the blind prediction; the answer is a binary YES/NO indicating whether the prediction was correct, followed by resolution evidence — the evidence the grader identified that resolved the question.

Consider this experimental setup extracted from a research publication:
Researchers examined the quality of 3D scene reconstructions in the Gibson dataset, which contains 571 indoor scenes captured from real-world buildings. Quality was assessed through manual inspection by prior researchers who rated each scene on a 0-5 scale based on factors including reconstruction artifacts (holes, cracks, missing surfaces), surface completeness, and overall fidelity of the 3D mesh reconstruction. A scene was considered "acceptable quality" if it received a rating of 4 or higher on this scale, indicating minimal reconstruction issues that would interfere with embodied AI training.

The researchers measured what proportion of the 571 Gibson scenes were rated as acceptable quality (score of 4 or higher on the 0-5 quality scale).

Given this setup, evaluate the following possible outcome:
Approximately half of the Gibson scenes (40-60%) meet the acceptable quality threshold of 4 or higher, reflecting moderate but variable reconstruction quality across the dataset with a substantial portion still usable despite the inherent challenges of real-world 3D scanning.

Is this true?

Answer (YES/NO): NO